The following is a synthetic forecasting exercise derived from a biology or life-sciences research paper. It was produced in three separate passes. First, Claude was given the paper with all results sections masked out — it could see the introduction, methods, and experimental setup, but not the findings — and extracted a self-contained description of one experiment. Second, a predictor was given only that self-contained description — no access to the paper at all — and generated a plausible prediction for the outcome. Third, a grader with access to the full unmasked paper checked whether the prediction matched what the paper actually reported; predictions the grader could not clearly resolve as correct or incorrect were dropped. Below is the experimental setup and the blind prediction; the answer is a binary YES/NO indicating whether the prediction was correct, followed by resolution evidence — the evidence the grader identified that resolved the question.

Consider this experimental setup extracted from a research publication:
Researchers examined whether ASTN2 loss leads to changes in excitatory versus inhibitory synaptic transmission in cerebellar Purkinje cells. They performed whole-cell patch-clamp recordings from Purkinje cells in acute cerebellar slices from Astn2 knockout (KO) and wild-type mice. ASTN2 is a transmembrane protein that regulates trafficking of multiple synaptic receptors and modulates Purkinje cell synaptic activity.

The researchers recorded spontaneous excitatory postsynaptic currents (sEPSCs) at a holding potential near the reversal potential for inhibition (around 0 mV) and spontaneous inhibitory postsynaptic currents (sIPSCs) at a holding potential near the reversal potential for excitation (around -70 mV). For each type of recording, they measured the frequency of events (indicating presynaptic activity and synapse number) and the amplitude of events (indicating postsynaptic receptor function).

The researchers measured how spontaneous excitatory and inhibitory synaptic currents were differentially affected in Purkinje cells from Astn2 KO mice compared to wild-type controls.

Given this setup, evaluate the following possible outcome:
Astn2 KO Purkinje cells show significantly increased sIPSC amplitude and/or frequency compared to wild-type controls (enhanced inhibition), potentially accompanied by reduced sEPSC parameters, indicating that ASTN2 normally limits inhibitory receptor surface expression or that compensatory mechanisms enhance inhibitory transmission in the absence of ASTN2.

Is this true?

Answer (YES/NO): NO